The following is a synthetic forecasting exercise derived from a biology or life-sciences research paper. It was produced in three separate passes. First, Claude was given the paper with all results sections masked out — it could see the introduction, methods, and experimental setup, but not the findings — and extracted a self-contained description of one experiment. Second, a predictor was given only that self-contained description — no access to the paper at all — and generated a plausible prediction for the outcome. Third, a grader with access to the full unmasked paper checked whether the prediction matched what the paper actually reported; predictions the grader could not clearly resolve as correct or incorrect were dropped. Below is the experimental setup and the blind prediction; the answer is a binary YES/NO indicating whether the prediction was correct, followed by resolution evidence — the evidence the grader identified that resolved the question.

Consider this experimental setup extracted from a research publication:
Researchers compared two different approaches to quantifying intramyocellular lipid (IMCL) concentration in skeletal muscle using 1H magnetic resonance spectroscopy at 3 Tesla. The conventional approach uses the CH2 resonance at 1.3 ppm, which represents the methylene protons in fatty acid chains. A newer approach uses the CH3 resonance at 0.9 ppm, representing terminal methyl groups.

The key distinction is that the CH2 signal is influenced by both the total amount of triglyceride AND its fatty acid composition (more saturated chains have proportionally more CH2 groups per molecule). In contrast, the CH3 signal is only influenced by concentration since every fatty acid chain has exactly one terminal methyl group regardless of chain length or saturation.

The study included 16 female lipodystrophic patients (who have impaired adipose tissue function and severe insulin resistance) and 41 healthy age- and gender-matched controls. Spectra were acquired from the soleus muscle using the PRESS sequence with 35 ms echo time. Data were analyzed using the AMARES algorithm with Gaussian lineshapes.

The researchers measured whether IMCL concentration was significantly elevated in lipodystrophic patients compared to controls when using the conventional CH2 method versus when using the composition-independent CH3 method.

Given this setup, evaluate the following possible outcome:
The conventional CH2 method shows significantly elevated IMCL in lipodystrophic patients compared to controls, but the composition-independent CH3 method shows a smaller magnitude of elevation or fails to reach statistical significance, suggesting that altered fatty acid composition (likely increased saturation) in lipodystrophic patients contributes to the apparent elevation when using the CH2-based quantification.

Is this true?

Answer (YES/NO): YES